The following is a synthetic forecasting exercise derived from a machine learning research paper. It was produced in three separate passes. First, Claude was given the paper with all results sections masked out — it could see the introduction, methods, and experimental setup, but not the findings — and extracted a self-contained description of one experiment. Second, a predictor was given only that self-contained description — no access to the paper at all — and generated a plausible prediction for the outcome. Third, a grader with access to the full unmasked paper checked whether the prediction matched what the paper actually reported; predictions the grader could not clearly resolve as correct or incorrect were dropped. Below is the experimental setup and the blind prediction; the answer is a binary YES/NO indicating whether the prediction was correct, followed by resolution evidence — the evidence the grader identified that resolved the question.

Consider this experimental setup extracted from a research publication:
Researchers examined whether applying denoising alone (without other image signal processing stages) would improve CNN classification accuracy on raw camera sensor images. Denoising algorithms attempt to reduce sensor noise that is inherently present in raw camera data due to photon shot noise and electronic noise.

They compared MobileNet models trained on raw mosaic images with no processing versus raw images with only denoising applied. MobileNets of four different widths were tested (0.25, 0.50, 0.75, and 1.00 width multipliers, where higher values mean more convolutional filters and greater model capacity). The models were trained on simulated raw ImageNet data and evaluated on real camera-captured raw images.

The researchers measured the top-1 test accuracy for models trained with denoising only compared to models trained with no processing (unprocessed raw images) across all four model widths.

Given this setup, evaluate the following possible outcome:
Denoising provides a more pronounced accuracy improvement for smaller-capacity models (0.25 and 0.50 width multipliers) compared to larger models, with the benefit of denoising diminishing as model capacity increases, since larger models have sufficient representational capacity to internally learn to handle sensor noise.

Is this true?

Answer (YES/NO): NO